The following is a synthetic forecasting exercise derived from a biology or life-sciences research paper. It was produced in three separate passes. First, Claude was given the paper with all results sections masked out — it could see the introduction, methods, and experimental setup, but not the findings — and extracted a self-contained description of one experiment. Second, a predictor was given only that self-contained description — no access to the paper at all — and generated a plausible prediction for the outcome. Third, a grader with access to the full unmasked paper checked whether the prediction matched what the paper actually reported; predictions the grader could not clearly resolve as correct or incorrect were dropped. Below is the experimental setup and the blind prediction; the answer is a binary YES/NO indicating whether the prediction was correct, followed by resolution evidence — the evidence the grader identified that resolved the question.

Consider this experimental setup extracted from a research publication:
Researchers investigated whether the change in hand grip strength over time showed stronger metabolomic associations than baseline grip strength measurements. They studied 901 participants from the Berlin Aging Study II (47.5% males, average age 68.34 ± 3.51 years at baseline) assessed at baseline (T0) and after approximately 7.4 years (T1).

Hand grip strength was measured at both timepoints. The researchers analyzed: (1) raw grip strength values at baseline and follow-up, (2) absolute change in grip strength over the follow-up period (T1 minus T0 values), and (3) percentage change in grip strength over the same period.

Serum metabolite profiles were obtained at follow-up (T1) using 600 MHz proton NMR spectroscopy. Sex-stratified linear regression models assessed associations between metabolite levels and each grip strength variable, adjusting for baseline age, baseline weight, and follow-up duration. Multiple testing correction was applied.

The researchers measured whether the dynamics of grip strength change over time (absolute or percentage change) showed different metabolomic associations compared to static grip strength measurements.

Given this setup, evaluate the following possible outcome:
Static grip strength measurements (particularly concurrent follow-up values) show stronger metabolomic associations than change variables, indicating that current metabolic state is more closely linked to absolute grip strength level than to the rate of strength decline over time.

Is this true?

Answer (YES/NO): YES